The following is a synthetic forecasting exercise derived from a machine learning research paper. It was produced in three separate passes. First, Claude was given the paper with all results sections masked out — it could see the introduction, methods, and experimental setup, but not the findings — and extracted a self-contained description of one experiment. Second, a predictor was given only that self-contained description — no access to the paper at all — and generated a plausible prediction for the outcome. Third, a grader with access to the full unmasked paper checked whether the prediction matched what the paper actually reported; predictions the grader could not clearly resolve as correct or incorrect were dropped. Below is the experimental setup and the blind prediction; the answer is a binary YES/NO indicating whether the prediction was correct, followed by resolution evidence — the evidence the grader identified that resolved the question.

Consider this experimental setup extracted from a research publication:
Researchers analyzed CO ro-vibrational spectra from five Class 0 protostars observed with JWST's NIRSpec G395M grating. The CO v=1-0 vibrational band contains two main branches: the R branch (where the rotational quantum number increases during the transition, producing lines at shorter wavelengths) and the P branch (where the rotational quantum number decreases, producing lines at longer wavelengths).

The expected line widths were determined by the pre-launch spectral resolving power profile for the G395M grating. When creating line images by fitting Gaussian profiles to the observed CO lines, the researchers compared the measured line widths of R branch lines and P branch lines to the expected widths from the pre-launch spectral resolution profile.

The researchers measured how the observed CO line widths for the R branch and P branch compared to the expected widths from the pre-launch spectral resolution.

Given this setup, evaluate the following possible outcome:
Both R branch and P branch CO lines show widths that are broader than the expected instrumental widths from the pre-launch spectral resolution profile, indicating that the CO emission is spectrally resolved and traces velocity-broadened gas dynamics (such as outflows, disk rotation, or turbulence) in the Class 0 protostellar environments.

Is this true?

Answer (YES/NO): NO